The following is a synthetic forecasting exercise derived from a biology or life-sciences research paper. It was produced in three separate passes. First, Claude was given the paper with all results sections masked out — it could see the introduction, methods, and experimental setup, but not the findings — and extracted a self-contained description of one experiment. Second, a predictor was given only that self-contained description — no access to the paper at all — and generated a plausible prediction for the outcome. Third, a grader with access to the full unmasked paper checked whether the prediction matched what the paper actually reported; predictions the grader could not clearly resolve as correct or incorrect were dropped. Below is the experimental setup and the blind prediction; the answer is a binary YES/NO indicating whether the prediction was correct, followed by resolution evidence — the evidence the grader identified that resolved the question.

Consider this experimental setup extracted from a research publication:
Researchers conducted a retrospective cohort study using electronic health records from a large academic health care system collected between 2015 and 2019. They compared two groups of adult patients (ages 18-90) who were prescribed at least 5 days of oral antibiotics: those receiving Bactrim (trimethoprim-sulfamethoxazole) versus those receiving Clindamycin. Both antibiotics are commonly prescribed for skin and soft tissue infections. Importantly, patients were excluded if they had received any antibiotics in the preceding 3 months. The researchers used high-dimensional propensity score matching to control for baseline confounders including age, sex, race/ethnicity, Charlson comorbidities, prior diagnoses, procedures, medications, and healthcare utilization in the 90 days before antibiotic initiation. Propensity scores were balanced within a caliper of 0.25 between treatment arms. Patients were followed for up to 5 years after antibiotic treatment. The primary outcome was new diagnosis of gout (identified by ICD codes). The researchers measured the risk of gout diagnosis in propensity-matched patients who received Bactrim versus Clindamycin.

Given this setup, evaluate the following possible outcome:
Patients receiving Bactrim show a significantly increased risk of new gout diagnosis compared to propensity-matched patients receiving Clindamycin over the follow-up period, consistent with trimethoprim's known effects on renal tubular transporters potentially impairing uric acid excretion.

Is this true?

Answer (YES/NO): NO